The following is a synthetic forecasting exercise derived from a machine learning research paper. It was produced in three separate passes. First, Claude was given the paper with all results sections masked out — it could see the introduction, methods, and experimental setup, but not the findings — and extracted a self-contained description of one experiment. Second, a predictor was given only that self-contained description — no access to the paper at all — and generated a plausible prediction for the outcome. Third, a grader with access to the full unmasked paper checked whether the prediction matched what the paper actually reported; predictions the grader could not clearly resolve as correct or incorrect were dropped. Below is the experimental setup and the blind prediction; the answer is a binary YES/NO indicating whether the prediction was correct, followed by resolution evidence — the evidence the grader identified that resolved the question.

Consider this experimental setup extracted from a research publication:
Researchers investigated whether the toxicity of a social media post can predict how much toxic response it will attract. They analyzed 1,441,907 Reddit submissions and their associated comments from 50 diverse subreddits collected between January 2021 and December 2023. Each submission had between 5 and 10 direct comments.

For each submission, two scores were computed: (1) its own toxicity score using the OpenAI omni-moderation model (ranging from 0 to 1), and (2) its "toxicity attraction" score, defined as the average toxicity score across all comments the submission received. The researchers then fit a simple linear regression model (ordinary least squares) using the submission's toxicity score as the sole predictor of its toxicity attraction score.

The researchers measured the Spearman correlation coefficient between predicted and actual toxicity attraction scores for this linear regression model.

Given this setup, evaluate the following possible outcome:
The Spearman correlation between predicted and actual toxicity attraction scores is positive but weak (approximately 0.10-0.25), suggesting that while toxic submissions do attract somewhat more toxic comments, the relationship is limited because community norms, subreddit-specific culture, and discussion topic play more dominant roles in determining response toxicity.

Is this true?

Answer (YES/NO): YES